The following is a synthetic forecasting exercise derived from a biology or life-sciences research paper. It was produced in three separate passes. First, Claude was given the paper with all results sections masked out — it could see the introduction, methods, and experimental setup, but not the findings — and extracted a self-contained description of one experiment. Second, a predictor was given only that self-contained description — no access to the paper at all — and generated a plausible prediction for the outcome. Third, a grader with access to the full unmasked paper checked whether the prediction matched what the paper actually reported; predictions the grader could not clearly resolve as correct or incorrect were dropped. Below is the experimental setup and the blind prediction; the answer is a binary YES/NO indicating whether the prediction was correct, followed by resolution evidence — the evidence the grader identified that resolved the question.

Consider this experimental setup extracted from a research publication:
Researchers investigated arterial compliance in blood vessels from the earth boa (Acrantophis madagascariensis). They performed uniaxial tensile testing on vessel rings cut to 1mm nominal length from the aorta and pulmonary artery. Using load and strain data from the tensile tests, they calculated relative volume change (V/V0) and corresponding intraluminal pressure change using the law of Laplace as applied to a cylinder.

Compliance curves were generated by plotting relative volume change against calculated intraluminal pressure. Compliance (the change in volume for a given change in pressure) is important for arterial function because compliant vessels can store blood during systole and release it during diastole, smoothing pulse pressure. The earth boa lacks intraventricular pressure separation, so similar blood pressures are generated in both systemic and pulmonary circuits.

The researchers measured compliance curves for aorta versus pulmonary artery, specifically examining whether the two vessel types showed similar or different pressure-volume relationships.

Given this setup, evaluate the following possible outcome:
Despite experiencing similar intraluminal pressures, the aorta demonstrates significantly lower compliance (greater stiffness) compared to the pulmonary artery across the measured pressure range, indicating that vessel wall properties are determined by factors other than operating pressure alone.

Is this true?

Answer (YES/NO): NO